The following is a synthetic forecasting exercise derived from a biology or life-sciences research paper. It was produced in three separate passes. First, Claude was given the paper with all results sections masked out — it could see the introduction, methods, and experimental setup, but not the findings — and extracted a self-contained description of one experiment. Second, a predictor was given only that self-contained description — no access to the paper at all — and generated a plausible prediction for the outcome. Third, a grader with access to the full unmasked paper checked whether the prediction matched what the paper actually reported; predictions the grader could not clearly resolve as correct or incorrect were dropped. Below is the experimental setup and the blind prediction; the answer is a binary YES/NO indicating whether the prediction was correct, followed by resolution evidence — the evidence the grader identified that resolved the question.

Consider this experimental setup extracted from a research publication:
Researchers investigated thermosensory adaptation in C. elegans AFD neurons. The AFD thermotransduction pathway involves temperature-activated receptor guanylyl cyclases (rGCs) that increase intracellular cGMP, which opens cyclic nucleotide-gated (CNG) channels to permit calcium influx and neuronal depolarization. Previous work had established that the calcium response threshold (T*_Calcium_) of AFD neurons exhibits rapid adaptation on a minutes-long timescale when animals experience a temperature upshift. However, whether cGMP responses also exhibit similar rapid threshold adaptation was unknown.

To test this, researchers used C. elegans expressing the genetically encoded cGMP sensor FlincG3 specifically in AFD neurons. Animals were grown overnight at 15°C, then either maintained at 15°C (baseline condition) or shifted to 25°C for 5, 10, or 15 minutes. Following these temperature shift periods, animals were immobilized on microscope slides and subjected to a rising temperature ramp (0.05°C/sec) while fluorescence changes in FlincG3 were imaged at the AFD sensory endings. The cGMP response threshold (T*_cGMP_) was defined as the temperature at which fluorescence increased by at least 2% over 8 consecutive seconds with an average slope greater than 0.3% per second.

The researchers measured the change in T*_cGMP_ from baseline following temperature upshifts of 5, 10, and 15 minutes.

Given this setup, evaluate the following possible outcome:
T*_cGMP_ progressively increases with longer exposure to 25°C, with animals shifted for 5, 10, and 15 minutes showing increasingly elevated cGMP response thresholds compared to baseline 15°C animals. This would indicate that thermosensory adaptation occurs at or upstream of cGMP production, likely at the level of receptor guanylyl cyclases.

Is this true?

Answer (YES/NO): YES